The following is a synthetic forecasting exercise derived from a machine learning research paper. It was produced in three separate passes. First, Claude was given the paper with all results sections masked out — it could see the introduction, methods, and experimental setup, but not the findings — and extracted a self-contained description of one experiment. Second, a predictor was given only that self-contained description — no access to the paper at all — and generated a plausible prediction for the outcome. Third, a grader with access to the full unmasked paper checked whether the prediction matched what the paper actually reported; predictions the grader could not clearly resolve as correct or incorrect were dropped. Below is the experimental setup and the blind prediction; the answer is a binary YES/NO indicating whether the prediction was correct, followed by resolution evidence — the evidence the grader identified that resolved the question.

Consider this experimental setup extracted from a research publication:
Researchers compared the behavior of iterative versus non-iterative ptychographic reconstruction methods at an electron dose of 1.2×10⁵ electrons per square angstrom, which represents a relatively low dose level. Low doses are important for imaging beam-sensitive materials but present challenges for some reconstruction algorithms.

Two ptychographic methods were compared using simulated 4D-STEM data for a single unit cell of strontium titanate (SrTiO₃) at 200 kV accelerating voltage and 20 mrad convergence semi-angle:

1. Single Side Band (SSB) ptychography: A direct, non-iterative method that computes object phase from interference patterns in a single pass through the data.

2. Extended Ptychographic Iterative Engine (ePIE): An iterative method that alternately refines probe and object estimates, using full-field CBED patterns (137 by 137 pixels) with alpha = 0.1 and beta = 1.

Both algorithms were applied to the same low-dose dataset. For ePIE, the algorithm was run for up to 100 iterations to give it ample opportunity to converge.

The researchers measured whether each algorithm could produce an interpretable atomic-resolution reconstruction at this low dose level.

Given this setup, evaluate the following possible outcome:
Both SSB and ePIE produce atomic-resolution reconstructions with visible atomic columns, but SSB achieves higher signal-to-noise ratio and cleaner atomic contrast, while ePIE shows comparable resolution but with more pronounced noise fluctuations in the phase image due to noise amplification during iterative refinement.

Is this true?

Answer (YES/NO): NO